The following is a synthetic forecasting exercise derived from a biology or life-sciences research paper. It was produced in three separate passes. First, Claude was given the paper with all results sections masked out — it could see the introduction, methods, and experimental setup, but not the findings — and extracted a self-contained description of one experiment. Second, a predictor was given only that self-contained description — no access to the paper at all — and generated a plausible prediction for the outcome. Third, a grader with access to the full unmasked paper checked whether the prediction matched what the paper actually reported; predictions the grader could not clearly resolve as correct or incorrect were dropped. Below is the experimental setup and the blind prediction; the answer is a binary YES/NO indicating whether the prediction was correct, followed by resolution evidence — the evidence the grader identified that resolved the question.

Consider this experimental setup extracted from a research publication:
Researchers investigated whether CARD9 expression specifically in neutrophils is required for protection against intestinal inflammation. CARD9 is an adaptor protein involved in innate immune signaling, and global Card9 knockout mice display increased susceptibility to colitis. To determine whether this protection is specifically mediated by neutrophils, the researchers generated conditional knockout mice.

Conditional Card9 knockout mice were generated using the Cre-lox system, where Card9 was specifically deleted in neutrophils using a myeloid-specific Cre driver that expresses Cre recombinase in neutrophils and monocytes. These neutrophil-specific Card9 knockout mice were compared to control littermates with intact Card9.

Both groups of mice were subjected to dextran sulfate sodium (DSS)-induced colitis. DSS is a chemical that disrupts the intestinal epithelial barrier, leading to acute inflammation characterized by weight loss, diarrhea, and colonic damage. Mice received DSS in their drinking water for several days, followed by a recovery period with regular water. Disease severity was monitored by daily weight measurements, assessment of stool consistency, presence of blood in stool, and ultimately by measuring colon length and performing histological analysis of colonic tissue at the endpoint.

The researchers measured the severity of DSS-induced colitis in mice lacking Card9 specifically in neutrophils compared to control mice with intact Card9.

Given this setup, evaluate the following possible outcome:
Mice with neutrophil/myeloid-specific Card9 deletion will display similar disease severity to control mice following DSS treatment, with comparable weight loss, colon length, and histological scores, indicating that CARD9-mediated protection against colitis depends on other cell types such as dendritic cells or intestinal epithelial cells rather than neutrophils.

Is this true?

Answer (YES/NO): NO